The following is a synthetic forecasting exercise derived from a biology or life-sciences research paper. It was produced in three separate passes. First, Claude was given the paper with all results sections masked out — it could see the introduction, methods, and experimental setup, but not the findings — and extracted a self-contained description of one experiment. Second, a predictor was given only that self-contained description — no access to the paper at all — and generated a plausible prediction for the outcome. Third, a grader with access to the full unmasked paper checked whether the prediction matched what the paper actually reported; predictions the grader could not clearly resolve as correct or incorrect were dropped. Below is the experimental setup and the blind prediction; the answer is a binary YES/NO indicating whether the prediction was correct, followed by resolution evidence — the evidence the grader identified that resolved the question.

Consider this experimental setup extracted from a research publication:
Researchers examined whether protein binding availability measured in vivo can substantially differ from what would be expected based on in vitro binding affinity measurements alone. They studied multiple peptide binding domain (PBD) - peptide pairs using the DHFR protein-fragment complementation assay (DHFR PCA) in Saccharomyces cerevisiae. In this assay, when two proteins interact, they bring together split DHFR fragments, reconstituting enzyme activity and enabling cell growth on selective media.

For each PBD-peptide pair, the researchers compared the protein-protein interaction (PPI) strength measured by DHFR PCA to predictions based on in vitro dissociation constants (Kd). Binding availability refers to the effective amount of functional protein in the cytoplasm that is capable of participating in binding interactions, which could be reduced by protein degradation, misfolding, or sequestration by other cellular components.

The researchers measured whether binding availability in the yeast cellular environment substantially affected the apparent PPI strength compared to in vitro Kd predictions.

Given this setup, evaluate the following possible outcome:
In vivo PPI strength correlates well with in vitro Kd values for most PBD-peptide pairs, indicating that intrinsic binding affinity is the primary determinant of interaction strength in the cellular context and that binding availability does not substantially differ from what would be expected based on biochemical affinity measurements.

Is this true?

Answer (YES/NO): NO